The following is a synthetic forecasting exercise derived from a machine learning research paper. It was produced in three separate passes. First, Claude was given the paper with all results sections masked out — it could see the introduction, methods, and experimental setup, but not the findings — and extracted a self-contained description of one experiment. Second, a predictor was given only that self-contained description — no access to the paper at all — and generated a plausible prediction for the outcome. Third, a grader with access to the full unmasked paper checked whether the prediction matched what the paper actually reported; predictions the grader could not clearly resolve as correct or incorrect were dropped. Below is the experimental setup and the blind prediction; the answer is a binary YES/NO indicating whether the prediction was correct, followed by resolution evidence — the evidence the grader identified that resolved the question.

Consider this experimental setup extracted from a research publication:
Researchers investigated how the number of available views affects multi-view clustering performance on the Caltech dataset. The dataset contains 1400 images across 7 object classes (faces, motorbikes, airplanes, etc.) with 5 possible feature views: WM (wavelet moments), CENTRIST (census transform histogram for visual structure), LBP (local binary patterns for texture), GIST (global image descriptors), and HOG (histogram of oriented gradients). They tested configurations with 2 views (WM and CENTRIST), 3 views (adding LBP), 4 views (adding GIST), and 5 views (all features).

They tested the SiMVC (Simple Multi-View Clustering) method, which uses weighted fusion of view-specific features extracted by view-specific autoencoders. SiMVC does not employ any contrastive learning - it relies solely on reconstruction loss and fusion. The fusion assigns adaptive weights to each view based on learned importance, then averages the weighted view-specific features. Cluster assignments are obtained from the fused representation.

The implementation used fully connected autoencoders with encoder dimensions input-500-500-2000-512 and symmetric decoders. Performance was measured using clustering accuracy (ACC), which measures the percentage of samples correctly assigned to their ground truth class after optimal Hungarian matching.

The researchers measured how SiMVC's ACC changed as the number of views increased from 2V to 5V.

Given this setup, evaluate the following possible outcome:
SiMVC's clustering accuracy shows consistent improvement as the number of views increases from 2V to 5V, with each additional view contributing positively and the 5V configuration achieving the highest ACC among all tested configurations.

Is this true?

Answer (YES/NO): YES